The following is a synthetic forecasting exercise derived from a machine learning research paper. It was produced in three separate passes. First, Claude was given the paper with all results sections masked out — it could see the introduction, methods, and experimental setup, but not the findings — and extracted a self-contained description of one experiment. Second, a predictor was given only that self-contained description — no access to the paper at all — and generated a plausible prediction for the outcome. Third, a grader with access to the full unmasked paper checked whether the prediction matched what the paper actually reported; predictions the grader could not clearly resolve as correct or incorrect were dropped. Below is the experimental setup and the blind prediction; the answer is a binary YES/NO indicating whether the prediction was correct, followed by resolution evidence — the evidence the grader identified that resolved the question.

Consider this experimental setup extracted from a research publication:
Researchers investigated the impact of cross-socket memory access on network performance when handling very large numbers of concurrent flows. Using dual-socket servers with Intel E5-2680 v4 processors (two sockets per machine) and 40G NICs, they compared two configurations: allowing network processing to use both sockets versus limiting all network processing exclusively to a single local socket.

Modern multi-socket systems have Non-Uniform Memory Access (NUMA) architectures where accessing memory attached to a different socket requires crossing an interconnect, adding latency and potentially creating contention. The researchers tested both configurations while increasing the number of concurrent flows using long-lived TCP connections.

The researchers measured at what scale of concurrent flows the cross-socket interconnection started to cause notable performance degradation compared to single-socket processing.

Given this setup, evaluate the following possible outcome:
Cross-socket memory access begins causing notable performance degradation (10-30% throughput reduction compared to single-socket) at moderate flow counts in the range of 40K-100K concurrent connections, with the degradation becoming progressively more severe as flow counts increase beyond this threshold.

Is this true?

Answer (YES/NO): NO